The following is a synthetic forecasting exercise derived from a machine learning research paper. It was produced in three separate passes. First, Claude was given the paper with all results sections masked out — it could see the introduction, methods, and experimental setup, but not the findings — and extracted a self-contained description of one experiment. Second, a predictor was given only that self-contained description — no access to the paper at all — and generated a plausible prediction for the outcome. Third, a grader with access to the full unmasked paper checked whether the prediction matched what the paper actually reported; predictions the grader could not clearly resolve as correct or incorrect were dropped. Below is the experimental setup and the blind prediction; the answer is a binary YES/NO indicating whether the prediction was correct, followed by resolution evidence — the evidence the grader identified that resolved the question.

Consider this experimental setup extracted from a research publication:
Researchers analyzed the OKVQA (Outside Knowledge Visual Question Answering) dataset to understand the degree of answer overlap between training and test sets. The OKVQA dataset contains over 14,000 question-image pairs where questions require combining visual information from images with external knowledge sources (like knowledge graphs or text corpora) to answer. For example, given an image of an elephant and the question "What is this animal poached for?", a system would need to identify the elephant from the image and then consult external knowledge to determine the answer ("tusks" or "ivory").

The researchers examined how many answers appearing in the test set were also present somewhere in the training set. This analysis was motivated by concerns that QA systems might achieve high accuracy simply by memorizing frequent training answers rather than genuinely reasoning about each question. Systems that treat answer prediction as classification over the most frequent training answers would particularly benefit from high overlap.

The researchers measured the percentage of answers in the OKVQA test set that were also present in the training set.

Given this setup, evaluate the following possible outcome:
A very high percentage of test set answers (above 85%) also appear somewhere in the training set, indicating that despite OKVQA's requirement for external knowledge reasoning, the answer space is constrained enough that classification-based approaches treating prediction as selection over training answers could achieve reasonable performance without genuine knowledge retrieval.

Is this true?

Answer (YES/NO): NO